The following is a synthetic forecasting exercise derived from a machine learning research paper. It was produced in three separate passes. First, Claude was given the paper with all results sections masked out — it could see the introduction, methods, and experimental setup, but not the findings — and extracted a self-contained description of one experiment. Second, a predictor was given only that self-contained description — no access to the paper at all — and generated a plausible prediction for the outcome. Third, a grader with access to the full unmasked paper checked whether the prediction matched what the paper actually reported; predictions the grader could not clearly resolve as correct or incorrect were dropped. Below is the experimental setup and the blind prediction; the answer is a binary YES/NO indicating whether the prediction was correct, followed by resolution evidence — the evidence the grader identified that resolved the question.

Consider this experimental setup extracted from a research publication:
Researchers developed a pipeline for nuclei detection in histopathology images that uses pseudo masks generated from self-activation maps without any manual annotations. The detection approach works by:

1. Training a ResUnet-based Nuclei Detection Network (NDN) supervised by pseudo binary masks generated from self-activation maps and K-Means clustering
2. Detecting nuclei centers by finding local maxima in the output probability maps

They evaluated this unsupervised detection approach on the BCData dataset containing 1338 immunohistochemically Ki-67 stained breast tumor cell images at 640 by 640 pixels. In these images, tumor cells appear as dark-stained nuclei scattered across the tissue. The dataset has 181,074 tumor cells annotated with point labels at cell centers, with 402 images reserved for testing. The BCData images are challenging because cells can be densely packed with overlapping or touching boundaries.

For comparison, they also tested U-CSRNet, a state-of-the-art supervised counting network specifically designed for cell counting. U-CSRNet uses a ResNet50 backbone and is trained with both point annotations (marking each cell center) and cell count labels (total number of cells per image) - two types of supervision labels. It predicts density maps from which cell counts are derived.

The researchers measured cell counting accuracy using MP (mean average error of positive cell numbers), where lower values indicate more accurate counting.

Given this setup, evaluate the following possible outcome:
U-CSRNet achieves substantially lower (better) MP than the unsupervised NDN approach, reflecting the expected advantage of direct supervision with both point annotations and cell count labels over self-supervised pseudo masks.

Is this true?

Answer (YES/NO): NO